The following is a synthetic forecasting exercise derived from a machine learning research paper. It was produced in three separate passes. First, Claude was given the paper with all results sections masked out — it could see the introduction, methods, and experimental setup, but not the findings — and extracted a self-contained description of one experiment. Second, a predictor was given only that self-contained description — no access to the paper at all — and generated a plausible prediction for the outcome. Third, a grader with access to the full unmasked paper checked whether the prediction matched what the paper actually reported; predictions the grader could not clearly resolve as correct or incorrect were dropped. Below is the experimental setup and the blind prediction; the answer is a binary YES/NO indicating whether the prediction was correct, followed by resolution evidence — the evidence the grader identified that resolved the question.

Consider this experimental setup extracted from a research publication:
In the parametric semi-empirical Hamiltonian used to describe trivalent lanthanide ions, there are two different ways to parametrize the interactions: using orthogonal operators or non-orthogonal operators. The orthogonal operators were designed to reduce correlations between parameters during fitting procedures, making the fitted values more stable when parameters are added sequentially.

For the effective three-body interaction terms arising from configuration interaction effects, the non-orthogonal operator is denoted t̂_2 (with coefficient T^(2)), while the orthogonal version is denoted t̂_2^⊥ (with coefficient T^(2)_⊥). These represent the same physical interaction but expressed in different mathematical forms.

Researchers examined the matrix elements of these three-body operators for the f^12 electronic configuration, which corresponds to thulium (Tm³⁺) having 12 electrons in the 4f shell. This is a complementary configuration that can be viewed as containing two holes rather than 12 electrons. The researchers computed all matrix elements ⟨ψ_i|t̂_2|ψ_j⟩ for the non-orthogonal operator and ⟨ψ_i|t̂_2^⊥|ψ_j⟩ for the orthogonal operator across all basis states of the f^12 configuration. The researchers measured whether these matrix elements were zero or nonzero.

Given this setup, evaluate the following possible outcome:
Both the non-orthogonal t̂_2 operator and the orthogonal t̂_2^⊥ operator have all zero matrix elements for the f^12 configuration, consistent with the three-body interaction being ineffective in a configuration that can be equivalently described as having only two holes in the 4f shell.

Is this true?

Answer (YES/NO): NO